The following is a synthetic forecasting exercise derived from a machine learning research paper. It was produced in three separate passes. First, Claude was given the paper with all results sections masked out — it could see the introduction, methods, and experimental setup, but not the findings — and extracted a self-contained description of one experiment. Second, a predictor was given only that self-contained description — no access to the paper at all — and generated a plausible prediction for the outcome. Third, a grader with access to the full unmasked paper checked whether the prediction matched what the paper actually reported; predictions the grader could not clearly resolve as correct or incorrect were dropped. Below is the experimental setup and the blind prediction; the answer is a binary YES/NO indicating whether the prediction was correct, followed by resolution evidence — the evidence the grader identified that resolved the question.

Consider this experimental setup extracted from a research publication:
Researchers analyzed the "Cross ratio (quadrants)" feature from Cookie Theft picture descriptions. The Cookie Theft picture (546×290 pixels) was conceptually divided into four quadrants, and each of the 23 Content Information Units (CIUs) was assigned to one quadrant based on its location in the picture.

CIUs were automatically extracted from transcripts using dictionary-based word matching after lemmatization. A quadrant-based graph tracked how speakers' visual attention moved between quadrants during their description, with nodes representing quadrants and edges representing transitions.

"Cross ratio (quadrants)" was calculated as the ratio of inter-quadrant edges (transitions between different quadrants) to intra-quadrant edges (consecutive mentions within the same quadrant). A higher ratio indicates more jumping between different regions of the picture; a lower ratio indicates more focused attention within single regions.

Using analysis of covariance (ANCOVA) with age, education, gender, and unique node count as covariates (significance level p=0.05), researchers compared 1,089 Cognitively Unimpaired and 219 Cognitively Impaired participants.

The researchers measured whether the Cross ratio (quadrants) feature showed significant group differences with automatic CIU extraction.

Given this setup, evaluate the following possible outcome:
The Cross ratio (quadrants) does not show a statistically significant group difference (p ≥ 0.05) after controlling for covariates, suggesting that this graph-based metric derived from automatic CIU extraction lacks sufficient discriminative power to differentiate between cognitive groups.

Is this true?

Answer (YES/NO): YES